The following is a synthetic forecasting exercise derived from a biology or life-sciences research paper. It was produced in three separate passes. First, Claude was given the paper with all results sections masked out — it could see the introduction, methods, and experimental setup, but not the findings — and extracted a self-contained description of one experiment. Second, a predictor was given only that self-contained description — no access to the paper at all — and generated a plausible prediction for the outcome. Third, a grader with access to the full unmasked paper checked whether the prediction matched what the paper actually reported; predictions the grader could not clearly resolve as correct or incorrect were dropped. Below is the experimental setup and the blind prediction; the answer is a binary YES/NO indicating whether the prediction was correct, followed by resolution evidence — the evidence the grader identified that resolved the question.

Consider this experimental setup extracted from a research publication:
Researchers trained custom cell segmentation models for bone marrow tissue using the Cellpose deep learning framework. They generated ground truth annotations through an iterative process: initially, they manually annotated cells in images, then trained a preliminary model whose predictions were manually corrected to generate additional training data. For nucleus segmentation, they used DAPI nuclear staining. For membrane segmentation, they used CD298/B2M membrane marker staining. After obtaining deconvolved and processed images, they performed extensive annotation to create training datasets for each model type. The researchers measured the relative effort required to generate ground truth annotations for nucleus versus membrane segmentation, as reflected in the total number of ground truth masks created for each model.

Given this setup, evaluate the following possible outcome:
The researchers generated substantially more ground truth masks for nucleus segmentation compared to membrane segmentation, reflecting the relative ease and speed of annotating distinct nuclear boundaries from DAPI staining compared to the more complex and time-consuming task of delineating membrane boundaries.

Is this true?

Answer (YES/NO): YES